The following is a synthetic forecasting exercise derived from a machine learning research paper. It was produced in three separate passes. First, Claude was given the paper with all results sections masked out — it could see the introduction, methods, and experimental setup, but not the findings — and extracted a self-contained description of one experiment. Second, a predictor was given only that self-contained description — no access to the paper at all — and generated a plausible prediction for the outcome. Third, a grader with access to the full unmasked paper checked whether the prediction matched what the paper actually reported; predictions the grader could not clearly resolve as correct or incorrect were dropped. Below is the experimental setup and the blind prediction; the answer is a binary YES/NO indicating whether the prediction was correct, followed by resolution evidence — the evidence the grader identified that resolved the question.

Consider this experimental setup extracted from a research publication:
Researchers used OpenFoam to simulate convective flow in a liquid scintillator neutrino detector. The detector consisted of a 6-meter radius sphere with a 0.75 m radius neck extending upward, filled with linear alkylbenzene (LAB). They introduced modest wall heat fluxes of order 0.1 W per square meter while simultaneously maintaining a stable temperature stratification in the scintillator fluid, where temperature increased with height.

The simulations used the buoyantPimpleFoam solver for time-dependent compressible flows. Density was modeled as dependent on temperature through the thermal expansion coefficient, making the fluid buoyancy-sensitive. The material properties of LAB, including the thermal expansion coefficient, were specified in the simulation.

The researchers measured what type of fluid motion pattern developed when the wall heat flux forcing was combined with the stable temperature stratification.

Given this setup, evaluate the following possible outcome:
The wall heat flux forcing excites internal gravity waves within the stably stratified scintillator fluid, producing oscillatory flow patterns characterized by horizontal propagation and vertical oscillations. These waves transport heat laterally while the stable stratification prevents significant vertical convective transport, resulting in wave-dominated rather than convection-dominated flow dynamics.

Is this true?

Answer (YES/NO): YES